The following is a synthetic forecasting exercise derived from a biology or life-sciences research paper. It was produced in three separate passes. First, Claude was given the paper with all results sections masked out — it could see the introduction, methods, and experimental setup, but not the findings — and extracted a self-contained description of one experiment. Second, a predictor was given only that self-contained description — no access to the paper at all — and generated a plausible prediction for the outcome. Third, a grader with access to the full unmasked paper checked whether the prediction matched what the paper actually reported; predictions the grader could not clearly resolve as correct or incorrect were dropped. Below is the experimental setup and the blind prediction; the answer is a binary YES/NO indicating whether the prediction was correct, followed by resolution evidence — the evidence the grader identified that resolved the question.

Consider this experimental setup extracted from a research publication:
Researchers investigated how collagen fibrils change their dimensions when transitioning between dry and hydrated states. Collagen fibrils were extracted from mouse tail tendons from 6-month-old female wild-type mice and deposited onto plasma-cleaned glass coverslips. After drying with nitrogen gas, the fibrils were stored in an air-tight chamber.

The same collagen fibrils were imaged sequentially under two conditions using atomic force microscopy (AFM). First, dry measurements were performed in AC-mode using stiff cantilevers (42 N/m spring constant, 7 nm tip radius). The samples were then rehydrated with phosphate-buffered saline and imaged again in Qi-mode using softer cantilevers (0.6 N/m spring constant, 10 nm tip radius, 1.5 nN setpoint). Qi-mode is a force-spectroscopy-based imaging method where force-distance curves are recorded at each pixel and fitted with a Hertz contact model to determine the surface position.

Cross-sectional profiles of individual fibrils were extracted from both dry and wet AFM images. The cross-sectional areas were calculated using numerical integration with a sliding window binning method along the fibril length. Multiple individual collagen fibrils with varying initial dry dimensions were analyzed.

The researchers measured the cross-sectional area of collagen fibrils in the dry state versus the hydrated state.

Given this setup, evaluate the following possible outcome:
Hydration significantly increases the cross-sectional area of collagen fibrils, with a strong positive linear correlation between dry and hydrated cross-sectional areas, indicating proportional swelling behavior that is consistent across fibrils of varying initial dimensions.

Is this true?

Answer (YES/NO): NO